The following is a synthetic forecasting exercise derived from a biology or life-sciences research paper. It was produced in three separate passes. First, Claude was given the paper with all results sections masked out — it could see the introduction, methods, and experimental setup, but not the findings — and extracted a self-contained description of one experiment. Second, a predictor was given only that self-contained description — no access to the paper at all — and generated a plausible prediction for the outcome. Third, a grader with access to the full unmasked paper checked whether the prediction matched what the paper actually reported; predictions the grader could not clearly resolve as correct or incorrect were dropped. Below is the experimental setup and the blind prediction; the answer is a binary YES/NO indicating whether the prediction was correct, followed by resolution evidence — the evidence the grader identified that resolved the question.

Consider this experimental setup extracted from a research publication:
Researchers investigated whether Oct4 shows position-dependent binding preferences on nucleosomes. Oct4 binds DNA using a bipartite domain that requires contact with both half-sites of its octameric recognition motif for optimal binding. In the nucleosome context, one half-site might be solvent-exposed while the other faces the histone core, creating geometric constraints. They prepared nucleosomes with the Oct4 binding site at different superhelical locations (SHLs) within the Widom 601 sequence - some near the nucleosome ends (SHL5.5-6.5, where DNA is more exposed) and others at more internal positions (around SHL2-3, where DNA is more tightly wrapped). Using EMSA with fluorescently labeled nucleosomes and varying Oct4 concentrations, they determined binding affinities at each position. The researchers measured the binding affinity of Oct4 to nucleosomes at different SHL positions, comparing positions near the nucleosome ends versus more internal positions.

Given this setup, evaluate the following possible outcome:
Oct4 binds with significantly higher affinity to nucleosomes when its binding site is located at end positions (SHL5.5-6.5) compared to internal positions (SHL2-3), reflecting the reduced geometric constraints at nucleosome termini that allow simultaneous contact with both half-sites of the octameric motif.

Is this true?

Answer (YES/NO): NO